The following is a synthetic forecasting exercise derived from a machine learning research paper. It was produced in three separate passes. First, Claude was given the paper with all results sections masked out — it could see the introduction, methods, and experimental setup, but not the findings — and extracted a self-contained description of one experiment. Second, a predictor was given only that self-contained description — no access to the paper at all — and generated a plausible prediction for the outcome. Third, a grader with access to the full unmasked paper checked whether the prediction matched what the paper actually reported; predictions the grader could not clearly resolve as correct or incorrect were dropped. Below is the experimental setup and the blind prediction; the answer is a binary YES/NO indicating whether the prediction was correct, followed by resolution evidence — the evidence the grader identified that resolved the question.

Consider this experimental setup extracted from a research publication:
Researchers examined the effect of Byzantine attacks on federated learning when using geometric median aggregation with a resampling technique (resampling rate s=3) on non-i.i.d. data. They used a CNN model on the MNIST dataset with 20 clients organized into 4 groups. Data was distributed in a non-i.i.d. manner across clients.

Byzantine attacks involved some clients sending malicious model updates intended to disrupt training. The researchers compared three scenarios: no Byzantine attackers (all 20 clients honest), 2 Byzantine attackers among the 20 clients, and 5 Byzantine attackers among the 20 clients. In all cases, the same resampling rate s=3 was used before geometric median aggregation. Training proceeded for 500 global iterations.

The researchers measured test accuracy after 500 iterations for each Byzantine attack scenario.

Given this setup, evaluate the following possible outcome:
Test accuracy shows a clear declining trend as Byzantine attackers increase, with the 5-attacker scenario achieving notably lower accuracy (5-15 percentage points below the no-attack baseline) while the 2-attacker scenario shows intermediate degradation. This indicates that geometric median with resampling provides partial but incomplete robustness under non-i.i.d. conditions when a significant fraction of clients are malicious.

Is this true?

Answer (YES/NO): NO